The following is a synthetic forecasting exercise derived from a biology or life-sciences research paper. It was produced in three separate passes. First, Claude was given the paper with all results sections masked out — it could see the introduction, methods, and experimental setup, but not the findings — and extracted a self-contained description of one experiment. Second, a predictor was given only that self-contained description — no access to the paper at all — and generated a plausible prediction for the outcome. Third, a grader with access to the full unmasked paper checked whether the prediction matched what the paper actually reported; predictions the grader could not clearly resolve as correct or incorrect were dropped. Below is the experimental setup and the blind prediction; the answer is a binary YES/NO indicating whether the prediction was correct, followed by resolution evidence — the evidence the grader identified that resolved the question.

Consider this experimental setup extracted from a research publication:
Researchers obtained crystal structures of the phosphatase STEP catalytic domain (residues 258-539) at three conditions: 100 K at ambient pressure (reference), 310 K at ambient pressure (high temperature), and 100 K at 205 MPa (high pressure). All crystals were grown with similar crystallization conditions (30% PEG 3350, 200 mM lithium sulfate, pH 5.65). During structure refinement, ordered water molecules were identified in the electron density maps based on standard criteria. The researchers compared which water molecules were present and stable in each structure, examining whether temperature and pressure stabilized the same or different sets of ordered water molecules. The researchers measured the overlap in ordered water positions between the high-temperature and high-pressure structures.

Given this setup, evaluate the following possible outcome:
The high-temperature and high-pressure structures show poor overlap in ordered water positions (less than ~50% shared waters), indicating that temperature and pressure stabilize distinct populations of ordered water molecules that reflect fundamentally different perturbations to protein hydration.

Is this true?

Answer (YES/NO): YES